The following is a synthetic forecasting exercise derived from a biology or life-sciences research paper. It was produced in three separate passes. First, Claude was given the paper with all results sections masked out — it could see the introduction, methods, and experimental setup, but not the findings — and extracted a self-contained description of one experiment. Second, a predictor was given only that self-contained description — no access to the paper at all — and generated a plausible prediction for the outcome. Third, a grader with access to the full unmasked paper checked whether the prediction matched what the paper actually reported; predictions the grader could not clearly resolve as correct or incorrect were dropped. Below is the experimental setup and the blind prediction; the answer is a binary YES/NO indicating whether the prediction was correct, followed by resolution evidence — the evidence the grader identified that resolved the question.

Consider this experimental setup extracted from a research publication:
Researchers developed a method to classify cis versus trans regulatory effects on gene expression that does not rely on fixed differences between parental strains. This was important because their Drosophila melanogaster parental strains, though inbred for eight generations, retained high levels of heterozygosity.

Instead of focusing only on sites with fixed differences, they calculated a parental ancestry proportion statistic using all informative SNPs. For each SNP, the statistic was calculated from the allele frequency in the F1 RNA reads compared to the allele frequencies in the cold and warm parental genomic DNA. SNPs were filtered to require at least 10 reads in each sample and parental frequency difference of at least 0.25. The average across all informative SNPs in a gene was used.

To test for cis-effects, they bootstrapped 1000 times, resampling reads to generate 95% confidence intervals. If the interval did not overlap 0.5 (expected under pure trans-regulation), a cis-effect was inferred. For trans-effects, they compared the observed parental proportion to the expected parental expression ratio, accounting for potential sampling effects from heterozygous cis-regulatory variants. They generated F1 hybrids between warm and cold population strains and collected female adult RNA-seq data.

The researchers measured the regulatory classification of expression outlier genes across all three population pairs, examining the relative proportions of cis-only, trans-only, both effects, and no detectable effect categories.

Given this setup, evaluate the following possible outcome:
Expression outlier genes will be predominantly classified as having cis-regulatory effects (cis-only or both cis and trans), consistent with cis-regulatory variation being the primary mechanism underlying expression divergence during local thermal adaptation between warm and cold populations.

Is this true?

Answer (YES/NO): NO